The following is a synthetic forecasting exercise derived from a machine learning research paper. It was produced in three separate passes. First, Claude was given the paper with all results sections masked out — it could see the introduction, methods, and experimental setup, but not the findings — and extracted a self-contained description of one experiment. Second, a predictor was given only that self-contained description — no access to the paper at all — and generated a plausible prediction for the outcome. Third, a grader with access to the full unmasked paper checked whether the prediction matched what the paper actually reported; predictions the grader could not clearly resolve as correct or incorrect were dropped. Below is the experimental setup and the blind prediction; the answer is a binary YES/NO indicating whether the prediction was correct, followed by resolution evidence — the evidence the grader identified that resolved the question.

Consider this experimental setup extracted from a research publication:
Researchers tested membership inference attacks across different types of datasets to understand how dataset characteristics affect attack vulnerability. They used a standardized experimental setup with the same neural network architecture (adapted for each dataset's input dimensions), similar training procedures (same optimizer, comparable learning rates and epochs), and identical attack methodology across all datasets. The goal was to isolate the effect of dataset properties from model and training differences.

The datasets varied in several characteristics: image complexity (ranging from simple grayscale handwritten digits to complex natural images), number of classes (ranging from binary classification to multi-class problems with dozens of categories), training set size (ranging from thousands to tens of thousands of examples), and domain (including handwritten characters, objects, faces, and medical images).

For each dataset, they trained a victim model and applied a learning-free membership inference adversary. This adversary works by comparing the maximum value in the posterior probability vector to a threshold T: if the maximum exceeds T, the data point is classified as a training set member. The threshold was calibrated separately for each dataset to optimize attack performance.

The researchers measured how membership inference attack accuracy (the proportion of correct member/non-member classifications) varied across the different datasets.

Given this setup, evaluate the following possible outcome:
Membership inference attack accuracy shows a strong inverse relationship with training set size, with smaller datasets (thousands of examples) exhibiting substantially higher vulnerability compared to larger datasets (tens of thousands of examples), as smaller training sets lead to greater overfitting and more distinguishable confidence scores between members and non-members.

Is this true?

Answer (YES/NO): NO